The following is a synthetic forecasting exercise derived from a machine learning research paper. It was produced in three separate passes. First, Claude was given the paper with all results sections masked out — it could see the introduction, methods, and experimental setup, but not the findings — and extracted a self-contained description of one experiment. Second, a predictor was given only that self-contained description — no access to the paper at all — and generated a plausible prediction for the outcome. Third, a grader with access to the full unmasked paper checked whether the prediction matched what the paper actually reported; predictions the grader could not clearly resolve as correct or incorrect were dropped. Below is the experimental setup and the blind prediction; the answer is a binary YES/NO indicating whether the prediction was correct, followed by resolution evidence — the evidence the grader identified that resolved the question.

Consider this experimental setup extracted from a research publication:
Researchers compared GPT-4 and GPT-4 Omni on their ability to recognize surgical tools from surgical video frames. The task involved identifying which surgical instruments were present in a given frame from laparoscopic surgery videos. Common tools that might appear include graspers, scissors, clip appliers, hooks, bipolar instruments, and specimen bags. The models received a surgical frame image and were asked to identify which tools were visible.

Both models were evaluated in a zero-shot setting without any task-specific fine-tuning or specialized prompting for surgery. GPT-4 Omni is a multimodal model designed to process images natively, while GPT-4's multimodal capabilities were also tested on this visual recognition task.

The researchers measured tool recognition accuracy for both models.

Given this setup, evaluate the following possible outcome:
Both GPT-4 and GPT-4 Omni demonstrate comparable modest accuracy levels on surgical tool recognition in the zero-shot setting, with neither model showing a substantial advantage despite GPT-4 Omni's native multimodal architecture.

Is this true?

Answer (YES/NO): YES